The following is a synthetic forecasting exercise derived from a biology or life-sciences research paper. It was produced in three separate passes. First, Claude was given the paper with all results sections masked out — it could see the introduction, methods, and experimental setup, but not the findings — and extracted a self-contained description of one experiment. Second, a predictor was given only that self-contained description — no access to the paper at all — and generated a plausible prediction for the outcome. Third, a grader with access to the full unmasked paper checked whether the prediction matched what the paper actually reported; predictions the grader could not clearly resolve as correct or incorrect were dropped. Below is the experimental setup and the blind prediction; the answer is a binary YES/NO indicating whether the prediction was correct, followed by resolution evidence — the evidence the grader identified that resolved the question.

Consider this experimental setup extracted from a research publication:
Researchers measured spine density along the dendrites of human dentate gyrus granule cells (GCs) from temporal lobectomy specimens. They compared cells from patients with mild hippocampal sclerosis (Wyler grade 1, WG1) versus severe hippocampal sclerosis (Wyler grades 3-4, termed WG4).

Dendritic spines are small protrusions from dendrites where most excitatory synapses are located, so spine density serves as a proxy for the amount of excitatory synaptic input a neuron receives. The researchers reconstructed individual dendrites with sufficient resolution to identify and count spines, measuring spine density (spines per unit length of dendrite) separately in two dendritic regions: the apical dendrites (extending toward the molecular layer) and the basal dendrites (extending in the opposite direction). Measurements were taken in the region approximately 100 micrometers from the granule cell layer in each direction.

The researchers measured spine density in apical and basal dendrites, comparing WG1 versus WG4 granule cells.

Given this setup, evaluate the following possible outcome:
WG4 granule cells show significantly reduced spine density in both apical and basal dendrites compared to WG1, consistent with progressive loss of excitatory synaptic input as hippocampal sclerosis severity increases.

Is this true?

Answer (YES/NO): NO